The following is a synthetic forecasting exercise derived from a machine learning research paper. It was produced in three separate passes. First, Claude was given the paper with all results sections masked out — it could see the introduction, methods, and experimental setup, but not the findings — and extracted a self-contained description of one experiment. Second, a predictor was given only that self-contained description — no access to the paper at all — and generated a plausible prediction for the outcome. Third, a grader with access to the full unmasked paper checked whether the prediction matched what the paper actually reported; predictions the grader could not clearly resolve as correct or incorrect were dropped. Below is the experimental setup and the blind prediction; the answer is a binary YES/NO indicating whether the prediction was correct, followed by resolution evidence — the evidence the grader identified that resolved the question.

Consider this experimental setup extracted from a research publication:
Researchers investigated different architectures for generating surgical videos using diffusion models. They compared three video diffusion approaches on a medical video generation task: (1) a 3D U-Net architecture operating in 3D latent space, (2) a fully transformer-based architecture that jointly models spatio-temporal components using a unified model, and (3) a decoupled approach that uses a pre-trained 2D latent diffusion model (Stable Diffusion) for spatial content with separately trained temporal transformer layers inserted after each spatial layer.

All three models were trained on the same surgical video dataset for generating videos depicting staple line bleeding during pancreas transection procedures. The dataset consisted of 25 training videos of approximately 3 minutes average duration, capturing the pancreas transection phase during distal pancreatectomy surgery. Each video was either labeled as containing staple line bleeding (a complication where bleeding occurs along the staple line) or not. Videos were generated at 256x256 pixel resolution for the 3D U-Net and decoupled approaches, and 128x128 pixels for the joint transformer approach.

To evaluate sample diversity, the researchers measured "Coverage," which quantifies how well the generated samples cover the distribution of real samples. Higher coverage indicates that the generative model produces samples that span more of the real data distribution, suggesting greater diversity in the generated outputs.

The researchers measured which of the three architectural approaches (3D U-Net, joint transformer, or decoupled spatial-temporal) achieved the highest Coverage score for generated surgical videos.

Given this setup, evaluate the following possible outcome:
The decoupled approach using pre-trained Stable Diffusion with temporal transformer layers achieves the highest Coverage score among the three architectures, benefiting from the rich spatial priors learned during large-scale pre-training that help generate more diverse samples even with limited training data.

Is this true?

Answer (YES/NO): NO